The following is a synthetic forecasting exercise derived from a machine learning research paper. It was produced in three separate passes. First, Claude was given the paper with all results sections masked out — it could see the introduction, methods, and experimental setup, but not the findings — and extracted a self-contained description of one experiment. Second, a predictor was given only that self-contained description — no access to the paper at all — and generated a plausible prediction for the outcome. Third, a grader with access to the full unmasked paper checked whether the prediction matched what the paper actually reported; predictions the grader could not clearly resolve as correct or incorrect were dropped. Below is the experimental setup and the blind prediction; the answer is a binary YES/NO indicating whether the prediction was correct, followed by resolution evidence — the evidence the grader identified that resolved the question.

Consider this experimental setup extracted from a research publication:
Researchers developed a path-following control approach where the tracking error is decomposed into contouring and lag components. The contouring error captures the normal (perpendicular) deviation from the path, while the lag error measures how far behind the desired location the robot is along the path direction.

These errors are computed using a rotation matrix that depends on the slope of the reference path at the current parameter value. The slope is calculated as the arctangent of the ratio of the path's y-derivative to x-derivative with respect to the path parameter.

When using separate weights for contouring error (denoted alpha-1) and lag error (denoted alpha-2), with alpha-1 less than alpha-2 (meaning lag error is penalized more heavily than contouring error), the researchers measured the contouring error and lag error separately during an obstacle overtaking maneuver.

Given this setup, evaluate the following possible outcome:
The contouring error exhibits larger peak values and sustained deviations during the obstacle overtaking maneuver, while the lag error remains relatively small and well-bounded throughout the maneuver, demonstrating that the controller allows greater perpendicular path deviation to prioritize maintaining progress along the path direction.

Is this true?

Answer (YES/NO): YES